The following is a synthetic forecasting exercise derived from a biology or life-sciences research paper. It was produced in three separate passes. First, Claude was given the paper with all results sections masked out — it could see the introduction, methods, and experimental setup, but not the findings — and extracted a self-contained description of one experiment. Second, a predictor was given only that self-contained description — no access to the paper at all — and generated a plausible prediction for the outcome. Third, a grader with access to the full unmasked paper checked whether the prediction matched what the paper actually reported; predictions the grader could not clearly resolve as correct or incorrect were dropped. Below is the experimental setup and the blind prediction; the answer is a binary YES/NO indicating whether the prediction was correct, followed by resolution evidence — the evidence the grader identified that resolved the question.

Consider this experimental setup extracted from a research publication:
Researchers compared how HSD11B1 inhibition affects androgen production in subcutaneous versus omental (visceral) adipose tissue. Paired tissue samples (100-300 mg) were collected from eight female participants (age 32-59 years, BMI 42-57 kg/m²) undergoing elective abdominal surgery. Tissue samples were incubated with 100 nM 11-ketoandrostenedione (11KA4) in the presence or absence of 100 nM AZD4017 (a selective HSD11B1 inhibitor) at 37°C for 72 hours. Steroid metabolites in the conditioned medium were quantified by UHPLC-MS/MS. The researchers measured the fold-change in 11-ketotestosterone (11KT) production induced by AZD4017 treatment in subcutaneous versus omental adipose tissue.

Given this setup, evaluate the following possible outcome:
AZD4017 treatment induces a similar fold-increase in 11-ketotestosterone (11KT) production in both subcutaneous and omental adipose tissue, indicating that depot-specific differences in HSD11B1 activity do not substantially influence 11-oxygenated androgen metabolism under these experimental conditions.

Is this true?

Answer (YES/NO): NO